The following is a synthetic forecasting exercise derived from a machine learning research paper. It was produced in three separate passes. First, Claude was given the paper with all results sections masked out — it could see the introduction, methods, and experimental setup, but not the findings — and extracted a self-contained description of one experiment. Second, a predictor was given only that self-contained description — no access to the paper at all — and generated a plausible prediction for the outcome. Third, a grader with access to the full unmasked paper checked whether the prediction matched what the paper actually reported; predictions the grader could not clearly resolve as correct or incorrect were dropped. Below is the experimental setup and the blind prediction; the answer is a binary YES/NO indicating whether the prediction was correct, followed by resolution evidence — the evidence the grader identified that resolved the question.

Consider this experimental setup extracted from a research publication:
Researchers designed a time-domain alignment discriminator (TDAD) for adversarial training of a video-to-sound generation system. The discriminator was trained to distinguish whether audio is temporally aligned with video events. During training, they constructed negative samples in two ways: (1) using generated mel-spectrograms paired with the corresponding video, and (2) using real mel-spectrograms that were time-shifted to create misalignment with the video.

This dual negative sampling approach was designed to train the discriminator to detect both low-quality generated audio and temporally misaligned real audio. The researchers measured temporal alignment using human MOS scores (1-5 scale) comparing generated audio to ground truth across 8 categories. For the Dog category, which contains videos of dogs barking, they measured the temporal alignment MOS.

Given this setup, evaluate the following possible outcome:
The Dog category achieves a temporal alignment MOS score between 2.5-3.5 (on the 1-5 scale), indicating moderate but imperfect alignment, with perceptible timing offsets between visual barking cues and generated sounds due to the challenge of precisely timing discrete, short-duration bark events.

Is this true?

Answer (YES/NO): NO